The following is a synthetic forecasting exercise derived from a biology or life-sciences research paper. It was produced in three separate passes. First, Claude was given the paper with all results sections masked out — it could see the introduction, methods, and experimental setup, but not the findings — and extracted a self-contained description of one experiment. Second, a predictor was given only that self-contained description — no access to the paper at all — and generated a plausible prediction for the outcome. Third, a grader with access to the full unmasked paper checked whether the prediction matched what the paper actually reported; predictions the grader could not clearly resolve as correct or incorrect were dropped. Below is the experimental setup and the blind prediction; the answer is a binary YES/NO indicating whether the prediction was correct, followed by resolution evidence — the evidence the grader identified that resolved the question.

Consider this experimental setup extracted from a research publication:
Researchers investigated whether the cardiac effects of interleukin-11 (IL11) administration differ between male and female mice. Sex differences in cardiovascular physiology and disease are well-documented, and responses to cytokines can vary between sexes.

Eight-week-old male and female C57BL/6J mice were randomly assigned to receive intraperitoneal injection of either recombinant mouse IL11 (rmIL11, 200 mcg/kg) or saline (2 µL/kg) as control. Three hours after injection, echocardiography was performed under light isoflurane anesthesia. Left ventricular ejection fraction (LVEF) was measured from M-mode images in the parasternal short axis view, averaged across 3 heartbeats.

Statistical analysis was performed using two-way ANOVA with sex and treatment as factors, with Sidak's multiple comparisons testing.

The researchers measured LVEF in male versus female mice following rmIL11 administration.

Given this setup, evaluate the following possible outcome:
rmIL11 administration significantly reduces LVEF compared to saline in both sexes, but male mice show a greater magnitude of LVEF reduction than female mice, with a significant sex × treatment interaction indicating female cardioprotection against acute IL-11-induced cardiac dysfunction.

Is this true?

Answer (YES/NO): NO